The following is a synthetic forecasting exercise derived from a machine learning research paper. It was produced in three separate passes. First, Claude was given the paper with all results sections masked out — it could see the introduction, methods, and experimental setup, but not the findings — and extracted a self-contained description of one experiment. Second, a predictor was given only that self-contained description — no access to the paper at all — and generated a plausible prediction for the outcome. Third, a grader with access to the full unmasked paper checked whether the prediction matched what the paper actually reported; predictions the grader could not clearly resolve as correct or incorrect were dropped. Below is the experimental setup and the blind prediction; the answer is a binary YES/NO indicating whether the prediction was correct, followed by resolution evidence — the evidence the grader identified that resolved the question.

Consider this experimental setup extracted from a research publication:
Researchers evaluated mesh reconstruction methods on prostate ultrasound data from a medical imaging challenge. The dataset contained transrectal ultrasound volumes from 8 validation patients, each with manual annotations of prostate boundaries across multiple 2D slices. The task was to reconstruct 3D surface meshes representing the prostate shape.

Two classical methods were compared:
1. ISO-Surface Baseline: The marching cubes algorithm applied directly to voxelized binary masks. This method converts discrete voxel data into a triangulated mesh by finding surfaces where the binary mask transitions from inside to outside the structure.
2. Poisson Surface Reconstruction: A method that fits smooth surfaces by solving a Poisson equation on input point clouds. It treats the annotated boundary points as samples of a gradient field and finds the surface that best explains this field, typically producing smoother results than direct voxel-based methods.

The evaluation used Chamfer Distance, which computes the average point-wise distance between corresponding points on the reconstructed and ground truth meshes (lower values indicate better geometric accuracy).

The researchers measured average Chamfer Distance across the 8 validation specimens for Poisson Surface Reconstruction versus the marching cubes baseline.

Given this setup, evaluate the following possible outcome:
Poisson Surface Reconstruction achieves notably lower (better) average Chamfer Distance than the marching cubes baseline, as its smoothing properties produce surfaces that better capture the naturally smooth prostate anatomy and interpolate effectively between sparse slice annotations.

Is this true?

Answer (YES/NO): NO